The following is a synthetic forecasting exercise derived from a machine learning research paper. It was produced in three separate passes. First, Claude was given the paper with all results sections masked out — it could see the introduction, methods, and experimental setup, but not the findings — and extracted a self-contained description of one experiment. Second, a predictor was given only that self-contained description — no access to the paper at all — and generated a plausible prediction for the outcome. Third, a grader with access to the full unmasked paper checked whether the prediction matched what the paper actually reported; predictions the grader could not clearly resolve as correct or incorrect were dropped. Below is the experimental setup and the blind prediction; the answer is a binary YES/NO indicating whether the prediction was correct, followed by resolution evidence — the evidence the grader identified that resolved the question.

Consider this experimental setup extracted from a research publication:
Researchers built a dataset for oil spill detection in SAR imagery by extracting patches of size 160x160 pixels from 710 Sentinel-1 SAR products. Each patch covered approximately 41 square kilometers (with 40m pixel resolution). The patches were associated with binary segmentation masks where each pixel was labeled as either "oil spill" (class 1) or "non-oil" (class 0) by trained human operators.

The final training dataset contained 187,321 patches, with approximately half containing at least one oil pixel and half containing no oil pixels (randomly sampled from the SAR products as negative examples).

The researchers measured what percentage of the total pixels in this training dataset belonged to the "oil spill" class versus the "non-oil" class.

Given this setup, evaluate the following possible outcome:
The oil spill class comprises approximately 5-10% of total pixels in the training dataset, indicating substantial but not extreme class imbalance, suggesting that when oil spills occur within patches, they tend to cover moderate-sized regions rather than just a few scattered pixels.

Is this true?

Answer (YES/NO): NO